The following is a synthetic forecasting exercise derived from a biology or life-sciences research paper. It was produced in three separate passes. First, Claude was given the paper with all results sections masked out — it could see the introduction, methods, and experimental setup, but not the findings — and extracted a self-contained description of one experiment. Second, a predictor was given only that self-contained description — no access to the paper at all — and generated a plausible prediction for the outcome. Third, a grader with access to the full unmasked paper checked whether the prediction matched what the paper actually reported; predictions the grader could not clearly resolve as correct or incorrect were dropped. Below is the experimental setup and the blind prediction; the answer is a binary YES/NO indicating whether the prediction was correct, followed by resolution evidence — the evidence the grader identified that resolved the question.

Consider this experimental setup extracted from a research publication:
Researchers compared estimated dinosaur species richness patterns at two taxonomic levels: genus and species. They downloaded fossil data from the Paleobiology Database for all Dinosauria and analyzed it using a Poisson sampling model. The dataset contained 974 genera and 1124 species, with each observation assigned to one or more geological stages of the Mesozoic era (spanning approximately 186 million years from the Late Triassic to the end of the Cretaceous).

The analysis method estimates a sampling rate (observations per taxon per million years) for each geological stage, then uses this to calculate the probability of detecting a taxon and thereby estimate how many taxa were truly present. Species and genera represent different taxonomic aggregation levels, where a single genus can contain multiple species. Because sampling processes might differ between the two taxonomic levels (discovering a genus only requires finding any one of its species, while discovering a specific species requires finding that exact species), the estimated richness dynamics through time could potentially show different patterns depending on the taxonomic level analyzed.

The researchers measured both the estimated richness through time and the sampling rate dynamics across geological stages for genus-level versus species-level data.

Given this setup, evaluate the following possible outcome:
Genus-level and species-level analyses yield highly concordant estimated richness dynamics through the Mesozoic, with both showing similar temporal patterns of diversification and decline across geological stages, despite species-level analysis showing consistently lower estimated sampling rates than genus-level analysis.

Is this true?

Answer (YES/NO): YES